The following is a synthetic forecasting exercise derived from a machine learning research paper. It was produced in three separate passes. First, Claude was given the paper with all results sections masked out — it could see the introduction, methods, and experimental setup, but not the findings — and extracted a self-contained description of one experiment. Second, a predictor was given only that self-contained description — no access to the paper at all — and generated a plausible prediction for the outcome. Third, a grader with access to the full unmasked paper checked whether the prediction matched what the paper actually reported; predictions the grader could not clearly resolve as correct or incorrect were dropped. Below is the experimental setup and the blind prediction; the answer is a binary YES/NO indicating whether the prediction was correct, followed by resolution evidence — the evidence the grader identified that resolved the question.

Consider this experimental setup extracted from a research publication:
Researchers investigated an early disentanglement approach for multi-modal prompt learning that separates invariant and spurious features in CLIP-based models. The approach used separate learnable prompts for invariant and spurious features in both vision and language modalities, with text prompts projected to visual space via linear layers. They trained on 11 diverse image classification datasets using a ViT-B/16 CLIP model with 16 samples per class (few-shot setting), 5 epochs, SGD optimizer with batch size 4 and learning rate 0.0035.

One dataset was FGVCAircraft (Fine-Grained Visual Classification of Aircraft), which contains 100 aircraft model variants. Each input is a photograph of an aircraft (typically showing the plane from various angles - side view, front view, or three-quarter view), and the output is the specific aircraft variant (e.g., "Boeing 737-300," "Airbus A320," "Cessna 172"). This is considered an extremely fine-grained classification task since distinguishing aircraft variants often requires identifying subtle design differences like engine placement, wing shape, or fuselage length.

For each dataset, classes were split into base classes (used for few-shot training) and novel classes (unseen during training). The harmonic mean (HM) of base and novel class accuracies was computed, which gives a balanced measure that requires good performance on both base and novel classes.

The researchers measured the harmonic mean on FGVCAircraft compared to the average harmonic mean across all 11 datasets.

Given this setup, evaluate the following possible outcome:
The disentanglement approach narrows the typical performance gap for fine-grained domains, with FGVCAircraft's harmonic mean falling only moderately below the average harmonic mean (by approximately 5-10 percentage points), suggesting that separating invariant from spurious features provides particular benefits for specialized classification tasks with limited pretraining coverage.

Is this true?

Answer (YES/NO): NO